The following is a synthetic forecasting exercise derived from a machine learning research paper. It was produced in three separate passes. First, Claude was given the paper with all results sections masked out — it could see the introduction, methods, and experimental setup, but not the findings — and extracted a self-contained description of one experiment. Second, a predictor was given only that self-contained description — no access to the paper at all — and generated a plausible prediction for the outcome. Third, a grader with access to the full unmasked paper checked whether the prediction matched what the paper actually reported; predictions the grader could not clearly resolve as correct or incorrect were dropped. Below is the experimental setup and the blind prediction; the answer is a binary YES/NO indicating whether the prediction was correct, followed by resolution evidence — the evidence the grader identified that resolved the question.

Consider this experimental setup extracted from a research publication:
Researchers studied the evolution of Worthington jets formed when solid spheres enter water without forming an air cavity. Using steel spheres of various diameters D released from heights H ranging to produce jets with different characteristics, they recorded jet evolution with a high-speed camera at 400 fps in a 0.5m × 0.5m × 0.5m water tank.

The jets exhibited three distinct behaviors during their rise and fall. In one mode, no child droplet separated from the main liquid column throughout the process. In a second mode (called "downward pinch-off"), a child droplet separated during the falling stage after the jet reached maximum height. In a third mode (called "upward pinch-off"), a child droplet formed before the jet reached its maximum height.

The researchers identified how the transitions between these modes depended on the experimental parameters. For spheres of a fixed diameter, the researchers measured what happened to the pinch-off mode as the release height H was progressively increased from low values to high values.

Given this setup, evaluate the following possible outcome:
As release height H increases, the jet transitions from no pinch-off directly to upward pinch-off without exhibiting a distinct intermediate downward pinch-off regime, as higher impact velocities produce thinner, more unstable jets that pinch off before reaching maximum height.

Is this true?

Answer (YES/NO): NO